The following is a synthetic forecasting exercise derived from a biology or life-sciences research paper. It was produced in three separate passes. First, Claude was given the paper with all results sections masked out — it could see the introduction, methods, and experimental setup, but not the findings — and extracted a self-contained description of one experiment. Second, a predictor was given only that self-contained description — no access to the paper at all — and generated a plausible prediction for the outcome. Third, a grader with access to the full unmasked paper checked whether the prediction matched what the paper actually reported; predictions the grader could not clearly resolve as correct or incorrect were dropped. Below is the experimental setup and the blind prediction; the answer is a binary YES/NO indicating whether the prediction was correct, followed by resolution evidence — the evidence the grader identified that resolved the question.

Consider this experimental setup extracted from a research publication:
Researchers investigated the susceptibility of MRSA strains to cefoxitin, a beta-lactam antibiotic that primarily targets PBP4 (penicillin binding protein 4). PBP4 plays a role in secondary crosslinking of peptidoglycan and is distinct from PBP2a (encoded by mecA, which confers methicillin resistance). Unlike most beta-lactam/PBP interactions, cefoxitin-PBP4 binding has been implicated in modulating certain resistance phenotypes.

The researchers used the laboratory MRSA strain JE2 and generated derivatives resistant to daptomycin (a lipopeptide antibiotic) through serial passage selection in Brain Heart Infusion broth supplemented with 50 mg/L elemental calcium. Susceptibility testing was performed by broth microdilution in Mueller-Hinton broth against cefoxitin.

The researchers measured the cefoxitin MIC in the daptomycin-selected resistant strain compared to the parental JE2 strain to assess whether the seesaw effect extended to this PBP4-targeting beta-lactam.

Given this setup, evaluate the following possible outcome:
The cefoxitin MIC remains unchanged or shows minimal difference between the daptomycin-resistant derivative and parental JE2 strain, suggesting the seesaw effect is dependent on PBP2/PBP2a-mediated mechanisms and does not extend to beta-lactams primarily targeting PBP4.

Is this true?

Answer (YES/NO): YES